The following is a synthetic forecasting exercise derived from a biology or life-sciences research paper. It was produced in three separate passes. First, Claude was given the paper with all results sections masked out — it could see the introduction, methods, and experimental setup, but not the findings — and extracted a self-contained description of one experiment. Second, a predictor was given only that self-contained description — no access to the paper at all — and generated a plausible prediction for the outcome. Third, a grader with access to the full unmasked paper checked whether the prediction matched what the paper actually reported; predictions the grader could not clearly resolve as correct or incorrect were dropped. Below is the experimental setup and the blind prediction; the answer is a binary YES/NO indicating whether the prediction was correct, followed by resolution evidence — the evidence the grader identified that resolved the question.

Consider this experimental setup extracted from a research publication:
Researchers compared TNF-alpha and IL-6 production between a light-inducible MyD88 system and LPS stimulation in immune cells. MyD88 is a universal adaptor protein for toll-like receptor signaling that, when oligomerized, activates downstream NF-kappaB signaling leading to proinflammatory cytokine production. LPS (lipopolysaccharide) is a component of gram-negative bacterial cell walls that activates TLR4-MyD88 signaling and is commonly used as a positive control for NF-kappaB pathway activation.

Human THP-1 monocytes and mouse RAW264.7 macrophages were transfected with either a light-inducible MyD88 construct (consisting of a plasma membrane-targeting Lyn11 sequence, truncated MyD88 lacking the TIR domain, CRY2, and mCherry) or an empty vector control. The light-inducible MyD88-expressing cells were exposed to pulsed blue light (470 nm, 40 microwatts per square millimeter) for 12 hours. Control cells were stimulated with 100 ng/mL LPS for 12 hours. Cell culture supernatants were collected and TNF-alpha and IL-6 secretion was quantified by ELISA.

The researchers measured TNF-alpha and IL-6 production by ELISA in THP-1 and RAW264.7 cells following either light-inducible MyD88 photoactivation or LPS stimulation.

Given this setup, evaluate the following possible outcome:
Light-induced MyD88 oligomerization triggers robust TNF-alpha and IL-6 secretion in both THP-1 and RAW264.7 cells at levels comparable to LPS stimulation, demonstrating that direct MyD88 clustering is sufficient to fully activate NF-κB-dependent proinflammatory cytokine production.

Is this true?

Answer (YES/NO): NO